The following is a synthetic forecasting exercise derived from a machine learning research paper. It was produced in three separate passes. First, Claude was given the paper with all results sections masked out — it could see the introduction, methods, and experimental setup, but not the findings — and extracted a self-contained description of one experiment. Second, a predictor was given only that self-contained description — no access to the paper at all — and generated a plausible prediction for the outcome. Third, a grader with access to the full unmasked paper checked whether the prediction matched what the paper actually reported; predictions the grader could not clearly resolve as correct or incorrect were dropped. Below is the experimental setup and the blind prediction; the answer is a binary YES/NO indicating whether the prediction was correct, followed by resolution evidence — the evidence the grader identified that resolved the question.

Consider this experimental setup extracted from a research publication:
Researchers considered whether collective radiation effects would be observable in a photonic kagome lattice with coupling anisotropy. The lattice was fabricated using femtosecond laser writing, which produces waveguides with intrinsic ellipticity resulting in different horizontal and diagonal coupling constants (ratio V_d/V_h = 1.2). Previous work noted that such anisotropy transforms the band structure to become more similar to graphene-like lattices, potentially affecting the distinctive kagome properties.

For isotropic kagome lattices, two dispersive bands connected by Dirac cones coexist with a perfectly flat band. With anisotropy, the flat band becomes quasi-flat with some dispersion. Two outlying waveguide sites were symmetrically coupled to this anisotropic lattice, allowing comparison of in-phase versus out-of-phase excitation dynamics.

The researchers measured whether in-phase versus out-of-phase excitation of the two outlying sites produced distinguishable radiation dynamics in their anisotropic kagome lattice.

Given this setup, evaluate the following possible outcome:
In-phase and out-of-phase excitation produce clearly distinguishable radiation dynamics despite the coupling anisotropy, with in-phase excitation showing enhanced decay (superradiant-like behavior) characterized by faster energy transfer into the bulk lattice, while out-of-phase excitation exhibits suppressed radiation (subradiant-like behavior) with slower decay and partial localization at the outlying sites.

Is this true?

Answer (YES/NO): YES